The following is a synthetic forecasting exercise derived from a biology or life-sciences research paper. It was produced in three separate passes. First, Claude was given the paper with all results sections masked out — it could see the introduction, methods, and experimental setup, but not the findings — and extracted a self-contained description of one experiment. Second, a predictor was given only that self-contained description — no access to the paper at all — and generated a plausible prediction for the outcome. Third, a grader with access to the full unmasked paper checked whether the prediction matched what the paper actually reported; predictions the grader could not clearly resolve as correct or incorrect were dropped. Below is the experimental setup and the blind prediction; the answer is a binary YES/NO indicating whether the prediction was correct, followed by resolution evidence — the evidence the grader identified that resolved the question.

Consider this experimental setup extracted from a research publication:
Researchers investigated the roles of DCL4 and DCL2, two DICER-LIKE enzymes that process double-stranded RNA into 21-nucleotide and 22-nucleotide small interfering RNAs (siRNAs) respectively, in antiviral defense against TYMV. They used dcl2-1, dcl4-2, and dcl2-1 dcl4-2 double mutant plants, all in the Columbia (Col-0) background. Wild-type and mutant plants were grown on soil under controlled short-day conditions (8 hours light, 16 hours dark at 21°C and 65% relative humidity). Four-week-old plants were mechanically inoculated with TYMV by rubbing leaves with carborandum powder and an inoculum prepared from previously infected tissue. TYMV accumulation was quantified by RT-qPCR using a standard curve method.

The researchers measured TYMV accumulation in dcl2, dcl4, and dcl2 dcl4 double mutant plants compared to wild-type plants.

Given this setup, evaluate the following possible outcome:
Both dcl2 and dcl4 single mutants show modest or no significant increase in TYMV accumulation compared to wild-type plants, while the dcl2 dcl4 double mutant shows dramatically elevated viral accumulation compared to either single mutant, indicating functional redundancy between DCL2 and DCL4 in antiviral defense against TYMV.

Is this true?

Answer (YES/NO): NO